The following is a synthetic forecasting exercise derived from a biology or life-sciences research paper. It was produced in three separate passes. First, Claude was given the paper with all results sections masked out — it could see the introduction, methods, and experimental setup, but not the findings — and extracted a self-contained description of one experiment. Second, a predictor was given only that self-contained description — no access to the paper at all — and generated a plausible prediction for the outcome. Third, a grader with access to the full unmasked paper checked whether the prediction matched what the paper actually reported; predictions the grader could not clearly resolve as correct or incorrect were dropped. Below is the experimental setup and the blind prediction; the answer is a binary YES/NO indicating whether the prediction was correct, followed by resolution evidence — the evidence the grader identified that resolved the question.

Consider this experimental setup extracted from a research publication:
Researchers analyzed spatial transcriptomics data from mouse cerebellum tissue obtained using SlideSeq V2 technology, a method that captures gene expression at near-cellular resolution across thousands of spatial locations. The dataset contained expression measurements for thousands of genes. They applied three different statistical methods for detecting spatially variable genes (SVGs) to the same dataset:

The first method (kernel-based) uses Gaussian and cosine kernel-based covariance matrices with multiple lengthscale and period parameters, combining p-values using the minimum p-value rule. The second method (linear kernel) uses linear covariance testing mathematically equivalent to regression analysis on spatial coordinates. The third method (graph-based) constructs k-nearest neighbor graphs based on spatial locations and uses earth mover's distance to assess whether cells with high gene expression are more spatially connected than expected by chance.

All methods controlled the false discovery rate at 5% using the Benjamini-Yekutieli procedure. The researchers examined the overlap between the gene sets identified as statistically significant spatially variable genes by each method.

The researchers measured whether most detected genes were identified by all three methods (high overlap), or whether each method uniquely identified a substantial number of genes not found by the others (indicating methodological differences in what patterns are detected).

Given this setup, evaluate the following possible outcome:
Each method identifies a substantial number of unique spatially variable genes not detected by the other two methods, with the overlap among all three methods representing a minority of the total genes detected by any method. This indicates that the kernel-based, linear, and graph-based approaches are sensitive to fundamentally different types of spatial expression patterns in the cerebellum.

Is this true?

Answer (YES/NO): NO